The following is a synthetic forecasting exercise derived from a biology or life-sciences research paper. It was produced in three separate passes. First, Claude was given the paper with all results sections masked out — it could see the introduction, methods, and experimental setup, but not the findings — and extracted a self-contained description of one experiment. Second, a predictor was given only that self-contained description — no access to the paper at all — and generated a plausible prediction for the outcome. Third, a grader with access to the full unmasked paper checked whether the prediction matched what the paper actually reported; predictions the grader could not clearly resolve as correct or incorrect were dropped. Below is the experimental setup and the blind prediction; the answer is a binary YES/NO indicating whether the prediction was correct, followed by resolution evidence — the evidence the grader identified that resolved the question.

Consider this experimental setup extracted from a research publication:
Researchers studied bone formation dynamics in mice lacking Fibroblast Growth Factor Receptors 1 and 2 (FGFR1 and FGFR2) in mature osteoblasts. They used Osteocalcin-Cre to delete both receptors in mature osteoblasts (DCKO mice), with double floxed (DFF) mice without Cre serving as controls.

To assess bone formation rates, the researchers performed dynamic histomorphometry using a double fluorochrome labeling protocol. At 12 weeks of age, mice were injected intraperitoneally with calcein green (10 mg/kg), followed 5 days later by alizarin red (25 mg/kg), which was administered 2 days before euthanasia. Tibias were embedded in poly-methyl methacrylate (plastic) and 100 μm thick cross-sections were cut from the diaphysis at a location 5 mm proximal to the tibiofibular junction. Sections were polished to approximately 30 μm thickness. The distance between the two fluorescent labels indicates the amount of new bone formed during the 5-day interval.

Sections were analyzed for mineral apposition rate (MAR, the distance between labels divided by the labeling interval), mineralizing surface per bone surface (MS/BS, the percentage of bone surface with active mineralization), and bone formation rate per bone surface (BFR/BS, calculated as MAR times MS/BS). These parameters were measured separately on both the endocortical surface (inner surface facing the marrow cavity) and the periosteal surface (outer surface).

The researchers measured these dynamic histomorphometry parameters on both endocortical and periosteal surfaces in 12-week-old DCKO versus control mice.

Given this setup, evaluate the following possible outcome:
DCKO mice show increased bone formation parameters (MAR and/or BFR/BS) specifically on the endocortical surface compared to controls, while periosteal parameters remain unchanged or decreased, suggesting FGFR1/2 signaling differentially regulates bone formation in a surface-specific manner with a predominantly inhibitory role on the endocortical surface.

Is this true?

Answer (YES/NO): NO